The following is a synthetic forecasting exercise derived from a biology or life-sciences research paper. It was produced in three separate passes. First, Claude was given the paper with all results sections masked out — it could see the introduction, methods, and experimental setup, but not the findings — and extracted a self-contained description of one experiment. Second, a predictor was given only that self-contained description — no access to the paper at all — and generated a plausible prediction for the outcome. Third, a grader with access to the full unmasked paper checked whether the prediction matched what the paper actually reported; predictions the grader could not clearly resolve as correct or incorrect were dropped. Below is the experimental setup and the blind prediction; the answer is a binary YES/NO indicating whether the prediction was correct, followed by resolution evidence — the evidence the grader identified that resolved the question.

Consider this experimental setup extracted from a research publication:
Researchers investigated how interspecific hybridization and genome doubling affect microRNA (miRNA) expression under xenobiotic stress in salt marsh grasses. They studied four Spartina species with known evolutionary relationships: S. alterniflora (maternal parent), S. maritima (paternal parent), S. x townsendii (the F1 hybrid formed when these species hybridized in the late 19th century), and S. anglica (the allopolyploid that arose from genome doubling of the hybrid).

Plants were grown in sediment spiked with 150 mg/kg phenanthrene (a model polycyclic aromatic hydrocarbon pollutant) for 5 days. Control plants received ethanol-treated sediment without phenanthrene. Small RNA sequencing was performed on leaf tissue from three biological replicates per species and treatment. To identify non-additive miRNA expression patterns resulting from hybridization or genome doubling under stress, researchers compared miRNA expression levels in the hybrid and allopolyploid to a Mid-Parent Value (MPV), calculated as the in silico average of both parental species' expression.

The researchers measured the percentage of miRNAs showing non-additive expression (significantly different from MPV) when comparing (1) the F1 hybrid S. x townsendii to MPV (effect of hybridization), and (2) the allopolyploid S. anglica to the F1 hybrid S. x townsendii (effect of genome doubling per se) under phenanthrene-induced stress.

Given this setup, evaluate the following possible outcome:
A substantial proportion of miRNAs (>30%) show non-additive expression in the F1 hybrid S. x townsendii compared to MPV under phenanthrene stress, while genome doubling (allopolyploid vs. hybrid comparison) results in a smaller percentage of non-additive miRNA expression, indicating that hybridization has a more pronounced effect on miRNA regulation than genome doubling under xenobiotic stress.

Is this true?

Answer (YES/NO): NO